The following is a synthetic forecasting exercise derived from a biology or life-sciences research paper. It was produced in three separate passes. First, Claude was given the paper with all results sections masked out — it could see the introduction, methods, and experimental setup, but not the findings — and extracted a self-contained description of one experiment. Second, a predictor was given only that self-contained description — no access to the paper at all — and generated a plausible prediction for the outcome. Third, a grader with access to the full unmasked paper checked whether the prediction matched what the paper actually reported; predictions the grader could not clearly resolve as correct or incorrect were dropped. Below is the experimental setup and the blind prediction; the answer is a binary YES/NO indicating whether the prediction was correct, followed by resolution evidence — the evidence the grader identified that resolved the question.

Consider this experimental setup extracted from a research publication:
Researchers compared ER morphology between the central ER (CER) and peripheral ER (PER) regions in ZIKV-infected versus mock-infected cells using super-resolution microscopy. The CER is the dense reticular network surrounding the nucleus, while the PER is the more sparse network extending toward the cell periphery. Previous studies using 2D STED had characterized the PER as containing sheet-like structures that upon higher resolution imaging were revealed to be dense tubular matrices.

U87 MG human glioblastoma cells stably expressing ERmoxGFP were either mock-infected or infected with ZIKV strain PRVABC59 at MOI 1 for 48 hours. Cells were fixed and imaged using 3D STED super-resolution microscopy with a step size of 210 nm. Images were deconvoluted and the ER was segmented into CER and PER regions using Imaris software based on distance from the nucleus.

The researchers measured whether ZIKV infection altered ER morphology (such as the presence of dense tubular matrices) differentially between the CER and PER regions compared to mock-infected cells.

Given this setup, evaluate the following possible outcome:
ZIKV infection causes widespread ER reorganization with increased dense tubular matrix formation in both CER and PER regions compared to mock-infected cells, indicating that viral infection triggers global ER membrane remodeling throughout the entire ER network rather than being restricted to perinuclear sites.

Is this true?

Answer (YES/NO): NO